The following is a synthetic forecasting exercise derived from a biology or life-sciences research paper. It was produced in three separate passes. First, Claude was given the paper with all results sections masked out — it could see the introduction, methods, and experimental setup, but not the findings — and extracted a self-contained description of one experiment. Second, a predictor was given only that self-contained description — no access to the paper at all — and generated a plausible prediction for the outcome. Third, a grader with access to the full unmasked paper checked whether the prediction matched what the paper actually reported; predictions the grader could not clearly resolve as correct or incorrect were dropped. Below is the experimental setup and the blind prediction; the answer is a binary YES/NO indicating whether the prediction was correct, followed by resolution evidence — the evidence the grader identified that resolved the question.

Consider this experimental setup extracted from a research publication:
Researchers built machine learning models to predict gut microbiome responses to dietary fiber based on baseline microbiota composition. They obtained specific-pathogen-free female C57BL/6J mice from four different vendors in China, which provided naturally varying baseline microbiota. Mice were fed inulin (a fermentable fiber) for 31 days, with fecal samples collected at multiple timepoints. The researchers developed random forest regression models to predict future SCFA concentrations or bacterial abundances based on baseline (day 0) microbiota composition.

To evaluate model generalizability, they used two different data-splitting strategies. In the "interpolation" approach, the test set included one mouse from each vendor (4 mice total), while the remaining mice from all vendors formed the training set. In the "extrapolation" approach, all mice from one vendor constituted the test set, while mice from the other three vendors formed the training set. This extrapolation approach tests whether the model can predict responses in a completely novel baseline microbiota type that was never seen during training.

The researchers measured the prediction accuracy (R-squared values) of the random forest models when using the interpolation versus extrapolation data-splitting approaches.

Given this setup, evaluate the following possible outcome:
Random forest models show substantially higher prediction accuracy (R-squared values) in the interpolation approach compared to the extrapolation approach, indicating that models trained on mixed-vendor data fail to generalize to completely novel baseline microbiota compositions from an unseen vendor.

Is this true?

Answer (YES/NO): YES